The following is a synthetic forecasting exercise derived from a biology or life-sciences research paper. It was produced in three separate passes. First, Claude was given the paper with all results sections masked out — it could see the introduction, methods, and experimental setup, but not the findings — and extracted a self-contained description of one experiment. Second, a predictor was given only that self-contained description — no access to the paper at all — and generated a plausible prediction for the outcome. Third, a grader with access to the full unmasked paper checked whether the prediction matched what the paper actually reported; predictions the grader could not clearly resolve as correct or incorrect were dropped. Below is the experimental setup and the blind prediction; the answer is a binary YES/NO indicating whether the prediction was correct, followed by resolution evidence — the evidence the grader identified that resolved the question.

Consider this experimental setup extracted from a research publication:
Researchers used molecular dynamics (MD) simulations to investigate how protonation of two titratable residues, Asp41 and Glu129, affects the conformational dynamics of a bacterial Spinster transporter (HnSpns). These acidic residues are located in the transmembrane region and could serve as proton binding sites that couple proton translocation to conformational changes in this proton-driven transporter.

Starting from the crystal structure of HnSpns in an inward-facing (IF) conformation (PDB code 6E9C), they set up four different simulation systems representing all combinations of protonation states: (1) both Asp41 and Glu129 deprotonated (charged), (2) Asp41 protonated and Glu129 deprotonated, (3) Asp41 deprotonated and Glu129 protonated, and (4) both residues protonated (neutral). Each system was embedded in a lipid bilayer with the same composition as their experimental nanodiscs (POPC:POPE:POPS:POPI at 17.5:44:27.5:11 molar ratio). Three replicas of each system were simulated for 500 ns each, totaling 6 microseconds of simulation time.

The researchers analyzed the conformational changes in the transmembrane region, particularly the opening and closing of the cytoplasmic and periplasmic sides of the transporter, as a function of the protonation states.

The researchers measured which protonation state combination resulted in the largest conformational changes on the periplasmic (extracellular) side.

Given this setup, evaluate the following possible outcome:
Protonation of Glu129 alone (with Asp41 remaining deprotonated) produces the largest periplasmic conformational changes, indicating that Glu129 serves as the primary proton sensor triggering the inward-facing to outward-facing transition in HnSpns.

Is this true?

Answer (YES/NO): NO